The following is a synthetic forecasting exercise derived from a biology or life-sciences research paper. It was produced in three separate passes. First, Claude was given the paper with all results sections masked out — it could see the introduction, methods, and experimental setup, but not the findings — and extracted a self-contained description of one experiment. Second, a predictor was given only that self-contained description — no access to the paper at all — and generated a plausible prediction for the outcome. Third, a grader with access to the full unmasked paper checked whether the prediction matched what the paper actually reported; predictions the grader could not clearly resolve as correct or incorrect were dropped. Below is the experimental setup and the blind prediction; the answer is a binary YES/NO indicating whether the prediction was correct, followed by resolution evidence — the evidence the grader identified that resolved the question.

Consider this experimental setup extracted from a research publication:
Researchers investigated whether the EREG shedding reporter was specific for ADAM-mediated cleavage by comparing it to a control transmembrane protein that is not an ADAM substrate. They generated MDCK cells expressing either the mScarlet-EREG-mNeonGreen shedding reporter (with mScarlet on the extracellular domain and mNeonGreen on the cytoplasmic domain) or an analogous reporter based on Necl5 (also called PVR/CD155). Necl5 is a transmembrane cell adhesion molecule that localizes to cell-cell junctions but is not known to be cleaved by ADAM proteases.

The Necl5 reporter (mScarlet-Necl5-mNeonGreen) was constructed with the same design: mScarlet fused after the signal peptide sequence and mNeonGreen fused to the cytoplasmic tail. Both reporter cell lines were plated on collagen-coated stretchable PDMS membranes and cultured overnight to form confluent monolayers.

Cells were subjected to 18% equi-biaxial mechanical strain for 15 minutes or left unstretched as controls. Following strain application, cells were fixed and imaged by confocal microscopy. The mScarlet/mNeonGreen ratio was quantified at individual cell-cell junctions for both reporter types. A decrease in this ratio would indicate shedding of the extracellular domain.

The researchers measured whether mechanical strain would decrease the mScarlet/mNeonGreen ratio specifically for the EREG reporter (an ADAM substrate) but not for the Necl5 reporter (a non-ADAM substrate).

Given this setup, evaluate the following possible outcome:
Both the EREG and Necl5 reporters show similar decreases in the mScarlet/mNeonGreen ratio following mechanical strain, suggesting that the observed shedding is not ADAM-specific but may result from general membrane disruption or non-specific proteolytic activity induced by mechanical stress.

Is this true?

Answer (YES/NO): NO